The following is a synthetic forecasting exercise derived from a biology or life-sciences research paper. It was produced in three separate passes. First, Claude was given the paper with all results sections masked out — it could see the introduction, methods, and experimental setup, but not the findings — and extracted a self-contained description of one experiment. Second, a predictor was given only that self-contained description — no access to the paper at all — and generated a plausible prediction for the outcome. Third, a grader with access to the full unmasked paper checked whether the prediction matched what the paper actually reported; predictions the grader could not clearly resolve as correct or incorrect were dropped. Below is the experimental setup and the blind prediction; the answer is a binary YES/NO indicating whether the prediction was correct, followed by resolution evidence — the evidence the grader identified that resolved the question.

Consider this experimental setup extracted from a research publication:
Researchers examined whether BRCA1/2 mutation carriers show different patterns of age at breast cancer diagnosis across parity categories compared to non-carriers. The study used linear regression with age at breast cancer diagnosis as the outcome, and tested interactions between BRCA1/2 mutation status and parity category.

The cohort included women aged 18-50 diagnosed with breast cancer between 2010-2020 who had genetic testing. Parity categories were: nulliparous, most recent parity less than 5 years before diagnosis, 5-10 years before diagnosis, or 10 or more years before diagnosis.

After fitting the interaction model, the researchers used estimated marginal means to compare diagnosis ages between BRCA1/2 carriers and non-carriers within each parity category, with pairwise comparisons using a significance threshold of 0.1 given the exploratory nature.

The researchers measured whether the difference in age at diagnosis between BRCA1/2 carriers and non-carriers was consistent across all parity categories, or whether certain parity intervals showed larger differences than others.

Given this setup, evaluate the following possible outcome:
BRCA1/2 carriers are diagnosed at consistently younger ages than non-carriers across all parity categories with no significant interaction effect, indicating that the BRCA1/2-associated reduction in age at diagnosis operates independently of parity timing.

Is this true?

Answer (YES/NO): NO